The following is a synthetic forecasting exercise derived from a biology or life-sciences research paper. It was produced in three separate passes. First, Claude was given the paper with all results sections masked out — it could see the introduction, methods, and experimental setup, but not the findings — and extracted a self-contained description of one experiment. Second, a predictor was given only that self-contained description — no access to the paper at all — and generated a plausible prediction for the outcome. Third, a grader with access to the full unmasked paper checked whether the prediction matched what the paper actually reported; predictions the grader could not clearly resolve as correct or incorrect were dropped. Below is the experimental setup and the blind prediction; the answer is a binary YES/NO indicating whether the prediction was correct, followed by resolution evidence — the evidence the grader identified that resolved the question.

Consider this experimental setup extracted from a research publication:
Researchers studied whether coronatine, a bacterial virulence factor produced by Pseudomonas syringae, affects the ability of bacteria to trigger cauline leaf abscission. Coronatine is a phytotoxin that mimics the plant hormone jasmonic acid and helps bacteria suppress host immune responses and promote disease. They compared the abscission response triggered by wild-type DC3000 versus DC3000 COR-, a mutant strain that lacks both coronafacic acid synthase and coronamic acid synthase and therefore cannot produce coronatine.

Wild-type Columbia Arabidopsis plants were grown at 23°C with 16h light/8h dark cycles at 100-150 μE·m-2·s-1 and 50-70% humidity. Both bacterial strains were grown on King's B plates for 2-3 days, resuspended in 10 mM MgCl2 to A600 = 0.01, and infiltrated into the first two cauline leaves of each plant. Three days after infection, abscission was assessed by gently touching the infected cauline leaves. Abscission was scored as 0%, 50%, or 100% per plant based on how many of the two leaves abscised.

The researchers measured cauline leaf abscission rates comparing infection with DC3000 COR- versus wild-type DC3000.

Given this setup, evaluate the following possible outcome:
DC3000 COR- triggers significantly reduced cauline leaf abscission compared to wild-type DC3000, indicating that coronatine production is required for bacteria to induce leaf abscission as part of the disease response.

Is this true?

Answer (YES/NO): NO